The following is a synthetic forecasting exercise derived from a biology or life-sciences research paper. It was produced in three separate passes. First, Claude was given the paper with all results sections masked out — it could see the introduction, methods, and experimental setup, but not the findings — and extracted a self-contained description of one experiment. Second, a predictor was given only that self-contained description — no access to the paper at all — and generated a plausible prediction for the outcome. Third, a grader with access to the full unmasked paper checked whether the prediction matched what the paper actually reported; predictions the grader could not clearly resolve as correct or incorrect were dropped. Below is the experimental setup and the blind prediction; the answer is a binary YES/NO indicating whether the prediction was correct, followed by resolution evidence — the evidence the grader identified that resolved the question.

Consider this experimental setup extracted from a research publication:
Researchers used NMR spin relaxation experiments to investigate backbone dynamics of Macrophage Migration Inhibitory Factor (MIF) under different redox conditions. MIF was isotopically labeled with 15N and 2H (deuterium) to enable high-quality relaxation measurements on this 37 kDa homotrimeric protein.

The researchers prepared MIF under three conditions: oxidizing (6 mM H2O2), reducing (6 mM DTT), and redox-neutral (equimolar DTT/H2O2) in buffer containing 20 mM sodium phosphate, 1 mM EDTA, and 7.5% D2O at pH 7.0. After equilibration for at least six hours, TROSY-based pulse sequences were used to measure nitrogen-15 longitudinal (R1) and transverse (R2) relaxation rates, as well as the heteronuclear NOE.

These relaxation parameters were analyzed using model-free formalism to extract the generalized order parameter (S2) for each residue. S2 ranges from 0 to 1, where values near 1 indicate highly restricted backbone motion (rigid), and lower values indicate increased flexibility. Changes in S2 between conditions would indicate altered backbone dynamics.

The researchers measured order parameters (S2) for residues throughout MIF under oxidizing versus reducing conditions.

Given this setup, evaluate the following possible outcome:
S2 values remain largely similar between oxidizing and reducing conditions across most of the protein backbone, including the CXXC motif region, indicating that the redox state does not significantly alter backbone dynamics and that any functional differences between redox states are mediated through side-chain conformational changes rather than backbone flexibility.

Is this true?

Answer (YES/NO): NO